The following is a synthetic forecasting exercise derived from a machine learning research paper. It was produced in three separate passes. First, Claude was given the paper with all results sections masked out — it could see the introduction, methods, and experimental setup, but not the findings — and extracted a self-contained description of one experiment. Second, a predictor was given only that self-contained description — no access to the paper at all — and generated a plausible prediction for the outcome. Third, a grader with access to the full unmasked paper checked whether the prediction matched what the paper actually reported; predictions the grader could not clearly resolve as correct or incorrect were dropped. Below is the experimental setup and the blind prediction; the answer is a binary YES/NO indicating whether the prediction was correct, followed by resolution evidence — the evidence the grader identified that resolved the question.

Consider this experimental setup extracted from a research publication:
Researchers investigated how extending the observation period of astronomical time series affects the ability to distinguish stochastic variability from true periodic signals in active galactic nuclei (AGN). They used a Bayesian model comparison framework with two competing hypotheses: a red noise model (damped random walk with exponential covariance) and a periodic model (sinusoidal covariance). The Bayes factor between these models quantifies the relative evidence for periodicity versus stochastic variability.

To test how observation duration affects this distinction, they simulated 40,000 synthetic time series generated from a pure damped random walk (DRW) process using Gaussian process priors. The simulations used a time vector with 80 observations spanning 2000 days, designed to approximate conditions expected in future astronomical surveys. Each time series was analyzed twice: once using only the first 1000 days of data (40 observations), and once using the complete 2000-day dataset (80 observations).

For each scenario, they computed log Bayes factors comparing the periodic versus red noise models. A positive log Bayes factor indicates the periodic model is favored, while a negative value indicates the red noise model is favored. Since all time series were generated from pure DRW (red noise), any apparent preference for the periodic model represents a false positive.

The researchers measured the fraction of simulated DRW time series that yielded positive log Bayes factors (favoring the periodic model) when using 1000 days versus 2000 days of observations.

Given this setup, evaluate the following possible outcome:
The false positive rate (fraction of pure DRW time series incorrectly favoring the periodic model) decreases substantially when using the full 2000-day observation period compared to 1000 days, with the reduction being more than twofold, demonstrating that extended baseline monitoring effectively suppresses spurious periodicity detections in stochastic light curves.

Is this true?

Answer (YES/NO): YES